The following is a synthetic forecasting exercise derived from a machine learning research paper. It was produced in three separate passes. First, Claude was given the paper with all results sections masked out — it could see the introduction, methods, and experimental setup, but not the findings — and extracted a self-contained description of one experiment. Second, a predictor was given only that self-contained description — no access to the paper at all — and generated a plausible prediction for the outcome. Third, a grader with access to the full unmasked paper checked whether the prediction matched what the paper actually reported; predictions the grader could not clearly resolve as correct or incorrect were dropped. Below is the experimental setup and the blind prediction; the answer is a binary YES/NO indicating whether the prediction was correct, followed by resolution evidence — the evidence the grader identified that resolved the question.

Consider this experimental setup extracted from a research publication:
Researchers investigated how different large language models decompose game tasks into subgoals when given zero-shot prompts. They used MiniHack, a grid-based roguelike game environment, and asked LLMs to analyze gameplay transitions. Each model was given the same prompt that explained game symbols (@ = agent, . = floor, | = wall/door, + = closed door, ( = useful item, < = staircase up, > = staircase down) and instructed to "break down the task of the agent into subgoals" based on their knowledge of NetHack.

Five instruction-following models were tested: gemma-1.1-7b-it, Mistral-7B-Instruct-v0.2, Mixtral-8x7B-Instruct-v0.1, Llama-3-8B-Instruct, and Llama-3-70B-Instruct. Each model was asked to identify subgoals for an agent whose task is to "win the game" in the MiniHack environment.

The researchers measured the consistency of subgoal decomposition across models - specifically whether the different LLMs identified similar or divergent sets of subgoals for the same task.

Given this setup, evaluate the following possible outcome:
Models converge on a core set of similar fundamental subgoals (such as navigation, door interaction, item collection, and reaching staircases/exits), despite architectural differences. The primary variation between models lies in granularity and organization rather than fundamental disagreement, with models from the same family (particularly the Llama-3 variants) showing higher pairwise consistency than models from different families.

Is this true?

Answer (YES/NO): NO